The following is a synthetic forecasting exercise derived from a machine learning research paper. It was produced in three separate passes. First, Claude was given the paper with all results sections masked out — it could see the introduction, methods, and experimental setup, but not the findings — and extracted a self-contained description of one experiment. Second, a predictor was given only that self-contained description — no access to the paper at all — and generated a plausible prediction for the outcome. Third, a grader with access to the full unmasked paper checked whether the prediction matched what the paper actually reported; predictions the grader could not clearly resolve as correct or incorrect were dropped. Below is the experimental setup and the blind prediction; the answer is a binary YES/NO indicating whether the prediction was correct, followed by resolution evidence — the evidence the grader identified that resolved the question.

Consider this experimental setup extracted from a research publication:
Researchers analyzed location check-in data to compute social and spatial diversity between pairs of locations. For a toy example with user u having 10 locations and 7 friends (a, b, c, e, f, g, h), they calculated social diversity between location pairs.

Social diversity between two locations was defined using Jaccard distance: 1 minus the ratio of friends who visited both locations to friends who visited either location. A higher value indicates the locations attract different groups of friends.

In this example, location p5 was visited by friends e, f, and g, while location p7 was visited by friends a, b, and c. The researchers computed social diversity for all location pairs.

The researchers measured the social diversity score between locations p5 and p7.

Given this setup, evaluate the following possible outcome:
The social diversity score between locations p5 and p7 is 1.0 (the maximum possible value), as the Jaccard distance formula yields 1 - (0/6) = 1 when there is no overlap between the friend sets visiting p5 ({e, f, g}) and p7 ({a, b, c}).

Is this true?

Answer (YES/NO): YES